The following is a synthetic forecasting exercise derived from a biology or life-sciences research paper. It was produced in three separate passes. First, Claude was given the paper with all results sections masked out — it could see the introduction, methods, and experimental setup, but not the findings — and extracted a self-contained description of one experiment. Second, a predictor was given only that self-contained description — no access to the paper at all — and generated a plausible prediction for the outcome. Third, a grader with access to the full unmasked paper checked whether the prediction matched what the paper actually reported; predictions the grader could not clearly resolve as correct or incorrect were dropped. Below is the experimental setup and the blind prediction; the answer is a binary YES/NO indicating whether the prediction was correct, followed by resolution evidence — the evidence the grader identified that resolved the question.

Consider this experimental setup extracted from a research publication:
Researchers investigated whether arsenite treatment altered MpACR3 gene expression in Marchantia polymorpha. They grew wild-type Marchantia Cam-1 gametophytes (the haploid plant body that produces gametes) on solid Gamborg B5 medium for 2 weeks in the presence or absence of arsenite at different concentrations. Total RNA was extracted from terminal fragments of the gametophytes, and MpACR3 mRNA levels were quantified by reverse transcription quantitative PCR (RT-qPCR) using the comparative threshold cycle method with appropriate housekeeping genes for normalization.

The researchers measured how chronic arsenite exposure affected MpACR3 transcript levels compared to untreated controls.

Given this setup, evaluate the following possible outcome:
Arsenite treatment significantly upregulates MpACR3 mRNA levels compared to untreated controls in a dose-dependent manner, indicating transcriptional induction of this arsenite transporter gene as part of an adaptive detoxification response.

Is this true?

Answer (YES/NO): NO